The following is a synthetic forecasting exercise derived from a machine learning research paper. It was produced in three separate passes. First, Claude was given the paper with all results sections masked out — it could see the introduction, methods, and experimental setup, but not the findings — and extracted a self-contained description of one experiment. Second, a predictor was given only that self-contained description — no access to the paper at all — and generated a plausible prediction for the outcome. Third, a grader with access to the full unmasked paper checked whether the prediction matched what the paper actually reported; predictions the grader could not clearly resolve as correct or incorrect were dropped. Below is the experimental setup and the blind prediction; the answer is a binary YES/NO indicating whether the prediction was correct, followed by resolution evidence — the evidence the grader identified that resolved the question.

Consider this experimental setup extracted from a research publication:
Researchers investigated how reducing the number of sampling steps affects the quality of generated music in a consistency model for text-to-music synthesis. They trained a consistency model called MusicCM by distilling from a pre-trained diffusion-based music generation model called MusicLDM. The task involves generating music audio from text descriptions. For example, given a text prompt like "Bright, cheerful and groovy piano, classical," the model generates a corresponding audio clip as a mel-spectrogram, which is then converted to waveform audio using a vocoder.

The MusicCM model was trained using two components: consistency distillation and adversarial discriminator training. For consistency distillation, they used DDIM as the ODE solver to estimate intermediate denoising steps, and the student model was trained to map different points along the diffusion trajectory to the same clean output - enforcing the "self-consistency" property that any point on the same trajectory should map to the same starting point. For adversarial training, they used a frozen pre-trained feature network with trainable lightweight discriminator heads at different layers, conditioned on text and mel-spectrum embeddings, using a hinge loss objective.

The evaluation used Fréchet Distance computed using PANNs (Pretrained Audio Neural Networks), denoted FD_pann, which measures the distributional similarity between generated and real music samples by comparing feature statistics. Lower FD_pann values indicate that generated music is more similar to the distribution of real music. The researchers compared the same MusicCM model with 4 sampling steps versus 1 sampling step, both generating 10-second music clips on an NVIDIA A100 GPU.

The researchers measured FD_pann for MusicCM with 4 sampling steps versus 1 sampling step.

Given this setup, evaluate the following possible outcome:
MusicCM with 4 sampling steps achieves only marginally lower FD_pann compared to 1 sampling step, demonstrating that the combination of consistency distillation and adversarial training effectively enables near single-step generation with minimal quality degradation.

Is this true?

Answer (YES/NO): NO